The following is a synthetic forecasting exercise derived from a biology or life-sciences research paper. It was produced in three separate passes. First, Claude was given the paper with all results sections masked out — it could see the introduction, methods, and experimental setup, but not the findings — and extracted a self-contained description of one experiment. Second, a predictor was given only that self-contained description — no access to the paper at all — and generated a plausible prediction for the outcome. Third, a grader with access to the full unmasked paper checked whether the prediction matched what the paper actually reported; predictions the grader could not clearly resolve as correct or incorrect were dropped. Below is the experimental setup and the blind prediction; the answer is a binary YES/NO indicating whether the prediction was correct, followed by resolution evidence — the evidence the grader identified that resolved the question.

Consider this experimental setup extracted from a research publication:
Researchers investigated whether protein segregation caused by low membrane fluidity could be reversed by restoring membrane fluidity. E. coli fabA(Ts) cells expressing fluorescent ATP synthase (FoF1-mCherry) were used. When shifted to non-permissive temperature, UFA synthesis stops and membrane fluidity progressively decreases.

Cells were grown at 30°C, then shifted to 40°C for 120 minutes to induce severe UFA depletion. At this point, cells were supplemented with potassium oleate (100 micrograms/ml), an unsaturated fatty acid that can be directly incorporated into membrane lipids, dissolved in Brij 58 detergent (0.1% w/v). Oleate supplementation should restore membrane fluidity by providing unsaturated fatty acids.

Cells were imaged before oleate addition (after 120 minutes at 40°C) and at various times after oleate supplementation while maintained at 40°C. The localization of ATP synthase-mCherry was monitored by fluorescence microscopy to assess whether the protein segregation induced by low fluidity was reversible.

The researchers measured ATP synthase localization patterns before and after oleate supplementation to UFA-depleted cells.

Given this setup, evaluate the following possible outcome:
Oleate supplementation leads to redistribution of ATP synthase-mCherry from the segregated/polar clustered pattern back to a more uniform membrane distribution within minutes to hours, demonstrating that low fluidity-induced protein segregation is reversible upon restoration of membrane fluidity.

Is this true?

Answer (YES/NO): YES